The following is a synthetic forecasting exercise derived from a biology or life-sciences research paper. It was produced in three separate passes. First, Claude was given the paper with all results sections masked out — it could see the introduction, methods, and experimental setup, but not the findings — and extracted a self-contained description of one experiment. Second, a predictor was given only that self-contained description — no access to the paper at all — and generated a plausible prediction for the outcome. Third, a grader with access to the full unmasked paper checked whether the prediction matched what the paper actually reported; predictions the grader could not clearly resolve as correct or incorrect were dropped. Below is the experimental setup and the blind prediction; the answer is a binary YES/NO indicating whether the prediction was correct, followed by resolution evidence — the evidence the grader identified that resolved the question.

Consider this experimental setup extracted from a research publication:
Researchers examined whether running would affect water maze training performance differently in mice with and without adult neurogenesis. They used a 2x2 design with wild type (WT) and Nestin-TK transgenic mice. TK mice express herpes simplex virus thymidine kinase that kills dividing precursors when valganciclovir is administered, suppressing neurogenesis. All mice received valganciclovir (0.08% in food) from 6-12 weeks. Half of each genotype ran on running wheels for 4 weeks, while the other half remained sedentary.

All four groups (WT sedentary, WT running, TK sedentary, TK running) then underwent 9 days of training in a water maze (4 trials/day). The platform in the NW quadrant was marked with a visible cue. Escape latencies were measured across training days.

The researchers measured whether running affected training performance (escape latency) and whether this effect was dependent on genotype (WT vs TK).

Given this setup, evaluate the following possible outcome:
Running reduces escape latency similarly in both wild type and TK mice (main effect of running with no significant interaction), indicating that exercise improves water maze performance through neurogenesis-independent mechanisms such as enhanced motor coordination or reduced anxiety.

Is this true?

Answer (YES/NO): NO